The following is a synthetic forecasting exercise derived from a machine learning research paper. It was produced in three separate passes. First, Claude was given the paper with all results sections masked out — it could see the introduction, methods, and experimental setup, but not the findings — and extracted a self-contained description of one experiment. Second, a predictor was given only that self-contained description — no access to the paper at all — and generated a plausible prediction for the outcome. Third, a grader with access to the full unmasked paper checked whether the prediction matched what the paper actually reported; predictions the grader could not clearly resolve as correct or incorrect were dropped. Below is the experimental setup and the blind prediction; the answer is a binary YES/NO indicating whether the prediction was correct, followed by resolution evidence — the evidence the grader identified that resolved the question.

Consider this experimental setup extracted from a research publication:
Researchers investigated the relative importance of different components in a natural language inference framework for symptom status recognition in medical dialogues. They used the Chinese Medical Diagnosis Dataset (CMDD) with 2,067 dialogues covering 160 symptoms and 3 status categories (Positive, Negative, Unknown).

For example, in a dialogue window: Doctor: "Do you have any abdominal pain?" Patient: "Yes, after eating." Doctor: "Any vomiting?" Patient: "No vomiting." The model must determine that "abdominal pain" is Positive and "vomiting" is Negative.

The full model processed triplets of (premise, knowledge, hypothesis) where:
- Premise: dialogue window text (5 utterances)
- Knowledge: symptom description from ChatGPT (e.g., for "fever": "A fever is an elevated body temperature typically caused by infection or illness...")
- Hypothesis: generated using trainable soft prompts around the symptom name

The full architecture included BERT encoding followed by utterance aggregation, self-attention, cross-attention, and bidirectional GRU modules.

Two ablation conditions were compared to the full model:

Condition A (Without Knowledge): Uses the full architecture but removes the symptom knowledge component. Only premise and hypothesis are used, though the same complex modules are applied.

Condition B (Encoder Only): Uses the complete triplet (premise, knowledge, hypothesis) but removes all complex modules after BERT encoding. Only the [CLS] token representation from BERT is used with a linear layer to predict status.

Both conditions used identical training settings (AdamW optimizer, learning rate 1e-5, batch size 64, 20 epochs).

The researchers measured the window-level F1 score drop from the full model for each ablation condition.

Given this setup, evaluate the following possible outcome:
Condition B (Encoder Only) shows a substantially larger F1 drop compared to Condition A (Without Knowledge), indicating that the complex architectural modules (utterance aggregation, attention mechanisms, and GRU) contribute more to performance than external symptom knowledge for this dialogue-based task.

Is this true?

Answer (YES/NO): YES